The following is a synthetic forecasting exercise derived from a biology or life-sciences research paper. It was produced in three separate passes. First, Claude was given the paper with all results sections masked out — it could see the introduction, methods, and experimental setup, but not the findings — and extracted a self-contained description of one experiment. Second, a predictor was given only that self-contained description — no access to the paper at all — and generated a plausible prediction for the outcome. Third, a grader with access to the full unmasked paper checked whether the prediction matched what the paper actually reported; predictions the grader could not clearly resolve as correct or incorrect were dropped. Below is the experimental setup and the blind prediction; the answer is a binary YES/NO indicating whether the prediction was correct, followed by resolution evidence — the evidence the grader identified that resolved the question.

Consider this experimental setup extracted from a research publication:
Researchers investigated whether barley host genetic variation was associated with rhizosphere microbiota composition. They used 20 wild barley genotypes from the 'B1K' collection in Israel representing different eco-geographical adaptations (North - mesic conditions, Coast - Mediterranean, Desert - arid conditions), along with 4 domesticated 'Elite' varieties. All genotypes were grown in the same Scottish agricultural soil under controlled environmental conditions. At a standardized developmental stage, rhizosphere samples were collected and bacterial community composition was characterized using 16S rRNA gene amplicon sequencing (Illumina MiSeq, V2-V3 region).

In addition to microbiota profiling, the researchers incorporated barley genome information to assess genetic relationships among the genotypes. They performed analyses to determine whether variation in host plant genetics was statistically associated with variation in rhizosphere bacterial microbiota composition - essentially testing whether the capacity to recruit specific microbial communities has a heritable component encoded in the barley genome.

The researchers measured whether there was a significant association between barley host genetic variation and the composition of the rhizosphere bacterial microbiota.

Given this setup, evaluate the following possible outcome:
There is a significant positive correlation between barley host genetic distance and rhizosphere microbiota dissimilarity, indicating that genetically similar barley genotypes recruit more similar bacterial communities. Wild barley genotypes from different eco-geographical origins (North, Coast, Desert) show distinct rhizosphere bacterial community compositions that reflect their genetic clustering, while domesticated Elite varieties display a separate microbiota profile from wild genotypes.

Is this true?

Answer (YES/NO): NO